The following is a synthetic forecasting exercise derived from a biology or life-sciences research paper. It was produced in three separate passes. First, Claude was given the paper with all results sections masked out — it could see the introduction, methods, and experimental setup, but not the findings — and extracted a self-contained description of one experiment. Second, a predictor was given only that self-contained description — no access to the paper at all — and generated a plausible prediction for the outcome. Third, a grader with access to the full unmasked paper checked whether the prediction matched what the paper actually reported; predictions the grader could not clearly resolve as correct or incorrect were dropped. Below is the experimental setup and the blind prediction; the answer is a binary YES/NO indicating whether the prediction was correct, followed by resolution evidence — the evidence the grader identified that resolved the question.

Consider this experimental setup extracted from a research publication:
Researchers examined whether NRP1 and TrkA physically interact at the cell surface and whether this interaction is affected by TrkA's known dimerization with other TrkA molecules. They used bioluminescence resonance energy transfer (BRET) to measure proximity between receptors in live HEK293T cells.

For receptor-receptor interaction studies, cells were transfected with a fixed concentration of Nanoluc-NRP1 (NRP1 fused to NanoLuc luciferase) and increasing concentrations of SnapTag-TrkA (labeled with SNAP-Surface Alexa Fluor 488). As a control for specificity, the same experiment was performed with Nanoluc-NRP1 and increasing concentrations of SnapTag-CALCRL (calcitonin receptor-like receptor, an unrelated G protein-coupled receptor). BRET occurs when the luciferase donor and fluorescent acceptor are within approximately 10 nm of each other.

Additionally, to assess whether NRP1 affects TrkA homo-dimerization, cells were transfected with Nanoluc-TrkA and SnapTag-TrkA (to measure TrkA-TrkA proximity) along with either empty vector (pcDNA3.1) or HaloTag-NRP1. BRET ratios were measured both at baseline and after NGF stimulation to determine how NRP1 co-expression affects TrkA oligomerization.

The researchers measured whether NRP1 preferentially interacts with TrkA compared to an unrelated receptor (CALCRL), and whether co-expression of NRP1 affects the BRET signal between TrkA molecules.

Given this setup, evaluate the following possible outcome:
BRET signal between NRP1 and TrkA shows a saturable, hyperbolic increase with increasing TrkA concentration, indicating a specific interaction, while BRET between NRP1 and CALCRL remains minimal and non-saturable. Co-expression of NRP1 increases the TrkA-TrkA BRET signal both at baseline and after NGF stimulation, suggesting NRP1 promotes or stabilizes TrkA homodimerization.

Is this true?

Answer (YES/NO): NO